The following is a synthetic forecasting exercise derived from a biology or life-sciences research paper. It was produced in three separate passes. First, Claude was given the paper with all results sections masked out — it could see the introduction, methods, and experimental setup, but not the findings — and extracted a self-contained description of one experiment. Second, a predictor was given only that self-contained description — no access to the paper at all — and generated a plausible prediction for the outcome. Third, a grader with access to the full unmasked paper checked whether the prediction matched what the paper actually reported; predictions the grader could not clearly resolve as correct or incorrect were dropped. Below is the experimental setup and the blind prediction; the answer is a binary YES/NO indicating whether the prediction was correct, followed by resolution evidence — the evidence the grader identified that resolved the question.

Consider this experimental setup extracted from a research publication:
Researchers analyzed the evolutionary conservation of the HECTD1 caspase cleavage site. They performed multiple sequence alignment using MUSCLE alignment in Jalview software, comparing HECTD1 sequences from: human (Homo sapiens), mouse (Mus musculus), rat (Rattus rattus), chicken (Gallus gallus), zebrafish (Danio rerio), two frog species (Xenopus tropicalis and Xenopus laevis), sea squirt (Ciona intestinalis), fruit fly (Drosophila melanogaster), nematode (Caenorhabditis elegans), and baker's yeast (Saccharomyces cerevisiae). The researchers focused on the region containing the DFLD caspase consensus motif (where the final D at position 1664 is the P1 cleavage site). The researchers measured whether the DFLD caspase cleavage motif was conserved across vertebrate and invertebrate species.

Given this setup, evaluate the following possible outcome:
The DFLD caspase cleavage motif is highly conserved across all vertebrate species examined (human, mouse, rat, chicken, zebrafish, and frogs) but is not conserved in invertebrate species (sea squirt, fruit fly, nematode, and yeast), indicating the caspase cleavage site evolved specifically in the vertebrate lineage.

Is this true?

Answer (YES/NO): YES